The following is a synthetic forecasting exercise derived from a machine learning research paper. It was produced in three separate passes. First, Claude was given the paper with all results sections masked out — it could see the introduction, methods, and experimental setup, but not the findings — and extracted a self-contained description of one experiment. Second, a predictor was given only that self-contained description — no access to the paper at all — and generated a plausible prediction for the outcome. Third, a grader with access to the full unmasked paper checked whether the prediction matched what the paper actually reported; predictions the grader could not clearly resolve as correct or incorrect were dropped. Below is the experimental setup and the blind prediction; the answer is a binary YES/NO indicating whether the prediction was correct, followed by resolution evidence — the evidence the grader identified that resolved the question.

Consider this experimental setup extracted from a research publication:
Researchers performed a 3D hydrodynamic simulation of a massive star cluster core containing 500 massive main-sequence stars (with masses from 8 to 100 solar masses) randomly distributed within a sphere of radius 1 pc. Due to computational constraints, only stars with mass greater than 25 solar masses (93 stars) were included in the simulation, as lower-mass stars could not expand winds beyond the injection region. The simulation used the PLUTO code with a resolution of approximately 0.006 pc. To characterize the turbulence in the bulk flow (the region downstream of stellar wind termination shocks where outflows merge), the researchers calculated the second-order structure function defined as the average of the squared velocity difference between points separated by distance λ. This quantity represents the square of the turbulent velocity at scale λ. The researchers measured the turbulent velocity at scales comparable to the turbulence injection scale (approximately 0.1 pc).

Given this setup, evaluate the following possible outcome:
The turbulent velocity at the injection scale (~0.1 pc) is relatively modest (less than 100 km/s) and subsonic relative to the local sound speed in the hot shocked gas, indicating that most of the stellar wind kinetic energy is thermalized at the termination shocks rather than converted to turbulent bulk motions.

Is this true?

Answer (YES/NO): NO